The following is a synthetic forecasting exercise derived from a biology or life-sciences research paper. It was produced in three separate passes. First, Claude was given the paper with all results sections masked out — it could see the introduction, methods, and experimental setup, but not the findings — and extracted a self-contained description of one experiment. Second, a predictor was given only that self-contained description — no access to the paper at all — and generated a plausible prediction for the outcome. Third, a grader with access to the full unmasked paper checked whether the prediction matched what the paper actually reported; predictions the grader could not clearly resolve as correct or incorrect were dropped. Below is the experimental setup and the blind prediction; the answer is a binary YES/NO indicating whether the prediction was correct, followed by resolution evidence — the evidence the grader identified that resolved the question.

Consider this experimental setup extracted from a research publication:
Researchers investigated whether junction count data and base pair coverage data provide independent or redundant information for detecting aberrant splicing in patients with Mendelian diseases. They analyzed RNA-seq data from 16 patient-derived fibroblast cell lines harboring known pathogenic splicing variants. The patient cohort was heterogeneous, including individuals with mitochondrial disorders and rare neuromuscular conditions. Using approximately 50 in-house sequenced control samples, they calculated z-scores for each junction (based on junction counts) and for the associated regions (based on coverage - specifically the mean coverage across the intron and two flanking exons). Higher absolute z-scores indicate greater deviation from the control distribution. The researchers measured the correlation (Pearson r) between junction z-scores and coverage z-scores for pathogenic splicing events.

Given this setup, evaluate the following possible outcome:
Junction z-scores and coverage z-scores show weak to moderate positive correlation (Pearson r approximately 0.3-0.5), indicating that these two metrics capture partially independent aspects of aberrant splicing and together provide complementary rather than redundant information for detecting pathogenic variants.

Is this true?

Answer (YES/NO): NO